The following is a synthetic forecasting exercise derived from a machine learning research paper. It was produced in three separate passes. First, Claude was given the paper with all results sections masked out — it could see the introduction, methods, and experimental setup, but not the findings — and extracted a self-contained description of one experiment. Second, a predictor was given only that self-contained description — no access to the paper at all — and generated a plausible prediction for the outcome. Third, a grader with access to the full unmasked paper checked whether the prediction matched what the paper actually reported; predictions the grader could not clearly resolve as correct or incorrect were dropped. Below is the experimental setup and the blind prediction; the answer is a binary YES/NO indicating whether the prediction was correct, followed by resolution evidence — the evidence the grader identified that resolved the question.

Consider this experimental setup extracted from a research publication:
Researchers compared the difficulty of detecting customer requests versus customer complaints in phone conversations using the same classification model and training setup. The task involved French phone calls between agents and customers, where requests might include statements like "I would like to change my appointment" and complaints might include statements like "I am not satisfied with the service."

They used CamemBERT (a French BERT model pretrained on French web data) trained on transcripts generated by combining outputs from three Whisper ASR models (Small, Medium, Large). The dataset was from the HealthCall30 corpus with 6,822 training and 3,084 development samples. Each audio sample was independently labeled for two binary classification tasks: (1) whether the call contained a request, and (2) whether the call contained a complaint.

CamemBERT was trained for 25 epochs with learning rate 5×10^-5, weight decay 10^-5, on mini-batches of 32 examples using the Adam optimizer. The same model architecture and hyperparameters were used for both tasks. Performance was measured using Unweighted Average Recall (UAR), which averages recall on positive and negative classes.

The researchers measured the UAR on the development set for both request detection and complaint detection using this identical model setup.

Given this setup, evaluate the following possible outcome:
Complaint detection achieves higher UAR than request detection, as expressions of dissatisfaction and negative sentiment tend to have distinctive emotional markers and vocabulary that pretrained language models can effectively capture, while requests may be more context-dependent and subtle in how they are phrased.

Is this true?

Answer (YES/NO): NO